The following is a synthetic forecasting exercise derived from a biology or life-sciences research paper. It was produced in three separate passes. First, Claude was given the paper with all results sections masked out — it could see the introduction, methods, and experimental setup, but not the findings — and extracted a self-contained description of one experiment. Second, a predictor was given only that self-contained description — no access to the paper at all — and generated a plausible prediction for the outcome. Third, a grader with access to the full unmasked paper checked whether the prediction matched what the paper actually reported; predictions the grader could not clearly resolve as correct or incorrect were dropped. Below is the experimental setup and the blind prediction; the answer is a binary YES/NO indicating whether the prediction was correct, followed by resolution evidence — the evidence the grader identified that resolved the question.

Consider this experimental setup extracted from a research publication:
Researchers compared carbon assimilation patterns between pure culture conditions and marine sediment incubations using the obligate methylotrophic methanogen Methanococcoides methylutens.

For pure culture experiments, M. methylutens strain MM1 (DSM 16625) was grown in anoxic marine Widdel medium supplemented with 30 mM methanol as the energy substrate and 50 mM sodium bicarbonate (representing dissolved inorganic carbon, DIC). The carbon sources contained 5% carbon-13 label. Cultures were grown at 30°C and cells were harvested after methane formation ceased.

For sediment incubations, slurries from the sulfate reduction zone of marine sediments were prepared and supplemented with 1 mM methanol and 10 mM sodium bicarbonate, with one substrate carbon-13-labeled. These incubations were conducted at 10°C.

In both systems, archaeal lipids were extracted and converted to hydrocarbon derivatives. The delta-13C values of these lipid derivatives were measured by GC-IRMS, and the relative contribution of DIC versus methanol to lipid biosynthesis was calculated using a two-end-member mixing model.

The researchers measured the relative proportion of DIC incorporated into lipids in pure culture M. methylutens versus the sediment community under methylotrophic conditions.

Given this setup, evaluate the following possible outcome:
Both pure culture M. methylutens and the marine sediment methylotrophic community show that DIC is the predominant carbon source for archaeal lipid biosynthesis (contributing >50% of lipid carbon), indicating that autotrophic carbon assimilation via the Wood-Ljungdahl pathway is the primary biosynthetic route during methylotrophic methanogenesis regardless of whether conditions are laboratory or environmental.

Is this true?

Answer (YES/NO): NO